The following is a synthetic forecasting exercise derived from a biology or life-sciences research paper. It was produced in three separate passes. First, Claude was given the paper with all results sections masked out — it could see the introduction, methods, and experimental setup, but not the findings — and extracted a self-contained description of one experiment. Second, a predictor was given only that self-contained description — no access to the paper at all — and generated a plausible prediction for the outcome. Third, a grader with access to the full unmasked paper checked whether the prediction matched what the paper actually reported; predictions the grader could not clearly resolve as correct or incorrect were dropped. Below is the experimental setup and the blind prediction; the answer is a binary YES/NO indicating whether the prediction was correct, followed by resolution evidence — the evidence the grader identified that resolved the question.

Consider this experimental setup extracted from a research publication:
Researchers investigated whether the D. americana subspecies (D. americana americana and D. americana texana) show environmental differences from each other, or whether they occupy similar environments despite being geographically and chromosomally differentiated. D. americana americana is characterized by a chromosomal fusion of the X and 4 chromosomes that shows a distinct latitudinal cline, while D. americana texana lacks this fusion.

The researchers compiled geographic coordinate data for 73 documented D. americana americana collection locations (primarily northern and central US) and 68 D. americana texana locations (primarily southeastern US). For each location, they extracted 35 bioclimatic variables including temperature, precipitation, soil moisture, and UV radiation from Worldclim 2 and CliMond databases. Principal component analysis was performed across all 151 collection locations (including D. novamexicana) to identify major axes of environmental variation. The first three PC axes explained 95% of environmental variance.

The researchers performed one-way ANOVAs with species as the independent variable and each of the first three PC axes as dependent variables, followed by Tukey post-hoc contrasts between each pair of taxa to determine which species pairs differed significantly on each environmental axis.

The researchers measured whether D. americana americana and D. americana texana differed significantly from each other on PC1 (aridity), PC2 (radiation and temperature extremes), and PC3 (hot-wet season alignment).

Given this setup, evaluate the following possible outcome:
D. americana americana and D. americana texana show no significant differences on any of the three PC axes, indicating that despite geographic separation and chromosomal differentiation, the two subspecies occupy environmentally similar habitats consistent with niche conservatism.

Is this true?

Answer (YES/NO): NO